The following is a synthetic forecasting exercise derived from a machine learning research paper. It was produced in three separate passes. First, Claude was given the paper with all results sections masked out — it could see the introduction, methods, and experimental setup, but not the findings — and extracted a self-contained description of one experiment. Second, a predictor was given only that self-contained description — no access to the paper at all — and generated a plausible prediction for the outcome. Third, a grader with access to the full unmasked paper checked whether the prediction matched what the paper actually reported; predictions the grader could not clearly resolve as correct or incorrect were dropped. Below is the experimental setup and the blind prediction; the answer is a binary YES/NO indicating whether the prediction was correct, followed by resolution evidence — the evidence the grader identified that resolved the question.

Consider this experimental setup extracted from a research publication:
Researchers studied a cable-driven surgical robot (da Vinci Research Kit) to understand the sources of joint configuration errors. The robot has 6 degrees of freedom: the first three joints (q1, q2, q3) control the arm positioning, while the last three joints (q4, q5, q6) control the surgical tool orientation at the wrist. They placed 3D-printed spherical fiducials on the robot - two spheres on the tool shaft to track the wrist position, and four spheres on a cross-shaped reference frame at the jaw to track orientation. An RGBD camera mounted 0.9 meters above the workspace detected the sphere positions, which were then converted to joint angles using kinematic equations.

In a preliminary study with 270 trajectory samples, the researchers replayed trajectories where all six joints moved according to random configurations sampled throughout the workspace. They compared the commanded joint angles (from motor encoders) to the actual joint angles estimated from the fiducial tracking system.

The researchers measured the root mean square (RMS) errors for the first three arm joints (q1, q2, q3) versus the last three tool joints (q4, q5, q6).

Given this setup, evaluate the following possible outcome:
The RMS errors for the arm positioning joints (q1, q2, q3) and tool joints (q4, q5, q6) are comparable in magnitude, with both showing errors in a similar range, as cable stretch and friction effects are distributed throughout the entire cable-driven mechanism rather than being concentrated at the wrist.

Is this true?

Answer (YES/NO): NO